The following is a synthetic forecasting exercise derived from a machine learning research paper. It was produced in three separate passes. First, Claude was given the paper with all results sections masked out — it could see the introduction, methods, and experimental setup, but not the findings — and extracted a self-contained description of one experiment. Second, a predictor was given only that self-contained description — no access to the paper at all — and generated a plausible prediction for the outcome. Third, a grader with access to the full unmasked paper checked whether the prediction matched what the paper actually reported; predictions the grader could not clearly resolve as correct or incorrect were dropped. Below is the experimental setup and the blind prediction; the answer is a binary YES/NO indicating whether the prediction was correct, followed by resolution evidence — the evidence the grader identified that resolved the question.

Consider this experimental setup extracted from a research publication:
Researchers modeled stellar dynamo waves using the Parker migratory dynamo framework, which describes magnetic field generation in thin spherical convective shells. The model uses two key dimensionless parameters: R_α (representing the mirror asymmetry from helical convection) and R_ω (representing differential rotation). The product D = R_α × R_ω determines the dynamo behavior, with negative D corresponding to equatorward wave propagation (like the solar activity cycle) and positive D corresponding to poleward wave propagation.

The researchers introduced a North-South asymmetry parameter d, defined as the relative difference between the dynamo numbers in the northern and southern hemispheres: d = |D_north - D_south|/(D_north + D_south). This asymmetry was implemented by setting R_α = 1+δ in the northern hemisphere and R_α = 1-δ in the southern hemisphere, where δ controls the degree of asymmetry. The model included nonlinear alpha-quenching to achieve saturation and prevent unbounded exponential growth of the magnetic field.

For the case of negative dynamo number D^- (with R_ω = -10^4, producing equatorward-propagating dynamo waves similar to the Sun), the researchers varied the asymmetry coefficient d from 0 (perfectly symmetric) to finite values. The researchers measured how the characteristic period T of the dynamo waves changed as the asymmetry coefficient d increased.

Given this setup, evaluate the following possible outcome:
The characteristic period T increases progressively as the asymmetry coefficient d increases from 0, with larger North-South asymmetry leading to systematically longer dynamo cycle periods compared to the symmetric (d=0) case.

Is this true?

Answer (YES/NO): NO